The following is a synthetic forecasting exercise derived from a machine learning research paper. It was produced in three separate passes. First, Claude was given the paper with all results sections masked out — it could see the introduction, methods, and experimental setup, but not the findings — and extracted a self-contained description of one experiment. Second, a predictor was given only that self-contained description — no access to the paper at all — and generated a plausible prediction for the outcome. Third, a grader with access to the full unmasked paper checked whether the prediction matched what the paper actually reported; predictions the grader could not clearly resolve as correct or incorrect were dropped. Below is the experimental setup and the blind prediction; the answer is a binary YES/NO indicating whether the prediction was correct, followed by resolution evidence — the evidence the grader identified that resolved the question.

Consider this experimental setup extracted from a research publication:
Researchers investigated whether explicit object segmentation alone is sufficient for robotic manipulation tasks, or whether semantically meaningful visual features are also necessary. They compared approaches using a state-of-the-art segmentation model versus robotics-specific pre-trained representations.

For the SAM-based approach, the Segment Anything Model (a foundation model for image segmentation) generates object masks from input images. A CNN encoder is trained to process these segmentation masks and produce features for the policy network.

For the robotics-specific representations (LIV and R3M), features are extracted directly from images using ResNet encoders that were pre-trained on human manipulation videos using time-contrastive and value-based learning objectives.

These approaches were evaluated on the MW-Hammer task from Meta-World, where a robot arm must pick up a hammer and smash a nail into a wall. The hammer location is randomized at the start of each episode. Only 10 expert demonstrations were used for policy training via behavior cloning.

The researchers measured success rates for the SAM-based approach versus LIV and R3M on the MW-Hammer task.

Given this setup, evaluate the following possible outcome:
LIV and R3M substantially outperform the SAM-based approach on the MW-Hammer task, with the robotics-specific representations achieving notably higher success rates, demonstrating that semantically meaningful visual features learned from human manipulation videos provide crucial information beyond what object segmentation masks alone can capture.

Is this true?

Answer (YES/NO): YES